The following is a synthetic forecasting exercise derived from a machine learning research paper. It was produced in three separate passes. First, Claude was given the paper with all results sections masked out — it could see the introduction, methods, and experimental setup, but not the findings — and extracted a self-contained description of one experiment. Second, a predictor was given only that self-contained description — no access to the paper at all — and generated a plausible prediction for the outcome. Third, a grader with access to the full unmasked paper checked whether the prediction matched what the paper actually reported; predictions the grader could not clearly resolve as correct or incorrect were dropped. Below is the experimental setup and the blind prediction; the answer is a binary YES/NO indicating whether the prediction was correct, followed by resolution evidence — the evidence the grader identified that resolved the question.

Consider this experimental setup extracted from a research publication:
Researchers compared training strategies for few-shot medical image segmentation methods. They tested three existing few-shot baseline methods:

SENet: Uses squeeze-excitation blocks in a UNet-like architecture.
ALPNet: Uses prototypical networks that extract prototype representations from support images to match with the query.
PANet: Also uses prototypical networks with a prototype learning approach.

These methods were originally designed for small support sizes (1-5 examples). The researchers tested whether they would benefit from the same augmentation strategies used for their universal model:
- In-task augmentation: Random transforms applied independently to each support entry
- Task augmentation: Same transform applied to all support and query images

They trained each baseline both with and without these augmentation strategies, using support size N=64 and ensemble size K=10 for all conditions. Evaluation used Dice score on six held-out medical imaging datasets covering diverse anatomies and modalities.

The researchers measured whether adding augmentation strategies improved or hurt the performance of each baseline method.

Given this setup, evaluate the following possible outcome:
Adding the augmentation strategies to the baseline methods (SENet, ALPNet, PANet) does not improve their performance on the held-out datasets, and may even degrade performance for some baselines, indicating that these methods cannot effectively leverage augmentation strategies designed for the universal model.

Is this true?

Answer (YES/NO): NO